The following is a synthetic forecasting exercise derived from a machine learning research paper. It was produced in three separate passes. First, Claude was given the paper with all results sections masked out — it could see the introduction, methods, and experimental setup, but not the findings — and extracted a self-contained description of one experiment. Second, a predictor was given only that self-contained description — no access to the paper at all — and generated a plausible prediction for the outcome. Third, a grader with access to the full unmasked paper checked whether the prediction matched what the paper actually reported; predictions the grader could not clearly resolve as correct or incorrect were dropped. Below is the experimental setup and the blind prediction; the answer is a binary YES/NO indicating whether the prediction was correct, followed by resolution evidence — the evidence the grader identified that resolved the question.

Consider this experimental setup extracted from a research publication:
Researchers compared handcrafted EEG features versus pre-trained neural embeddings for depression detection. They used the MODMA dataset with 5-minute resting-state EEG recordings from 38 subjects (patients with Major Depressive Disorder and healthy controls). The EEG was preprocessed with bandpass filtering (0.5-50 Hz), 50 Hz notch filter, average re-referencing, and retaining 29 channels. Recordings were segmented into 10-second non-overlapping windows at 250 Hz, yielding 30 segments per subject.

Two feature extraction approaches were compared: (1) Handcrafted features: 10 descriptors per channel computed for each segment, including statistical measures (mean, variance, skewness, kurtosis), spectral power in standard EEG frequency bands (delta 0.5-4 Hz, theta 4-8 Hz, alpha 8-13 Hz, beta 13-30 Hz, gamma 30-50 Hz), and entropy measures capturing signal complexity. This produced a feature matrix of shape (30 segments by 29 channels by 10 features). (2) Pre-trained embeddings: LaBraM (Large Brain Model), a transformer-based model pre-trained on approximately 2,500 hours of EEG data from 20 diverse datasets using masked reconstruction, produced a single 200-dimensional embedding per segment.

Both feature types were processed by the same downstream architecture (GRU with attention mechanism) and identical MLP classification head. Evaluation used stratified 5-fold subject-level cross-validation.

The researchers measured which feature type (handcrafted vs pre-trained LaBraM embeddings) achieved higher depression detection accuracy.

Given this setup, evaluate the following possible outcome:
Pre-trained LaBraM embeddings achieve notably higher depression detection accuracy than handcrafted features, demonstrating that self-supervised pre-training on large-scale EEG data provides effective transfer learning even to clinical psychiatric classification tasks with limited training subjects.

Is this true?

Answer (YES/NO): NO